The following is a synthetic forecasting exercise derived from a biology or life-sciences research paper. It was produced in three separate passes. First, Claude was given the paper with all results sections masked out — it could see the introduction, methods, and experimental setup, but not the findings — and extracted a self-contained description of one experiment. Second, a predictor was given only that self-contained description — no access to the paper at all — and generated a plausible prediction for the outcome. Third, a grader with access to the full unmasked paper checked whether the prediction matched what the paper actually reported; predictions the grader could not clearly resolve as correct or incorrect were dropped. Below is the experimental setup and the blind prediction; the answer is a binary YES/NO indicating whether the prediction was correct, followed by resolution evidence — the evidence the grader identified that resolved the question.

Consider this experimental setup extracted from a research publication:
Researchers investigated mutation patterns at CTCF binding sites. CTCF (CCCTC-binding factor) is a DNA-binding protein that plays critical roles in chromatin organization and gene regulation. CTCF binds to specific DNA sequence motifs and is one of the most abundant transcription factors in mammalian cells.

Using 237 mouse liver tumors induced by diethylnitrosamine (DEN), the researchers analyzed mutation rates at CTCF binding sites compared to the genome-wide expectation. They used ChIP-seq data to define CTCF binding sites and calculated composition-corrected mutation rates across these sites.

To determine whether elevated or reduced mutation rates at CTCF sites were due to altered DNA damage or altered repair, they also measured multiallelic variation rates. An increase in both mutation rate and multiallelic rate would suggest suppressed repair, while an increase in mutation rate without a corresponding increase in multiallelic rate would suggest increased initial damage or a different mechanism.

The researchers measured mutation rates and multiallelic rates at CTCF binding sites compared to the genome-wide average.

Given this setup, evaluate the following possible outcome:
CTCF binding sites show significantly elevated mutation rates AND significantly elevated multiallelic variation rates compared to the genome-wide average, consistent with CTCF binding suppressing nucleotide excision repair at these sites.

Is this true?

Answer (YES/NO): NO